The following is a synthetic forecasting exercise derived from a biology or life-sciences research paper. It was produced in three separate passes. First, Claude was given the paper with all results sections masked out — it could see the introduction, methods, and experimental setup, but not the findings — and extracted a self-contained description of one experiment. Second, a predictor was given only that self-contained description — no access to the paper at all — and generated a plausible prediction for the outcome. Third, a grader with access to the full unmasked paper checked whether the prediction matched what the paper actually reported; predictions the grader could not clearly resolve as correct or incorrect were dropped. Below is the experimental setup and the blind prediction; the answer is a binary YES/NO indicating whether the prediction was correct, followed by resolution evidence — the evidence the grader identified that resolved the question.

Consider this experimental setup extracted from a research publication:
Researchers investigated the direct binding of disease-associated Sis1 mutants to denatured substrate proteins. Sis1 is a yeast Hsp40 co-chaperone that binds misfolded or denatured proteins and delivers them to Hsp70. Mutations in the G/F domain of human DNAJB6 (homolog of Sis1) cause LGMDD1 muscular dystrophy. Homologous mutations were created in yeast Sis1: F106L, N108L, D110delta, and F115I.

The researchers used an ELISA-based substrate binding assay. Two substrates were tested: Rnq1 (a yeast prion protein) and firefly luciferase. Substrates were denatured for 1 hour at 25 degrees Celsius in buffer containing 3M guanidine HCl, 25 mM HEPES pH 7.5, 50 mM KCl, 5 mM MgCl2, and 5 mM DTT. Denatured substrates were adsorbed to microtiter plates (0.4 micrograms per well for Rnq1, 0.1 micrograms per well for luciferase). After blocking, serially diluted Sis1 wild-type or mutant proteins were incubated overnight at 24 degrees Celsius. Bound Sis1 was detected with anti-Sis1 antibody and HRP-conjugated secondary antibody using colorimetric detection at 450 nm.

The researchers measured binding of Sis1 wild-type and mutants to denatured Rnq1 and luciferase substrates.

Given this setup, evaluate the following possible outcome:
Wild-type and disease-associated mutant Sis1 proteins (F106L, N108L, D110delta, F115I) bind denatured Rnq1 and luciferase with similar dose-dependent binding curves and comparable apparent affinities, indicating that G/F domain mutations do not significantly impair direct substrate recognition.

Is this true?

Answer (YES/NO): NO